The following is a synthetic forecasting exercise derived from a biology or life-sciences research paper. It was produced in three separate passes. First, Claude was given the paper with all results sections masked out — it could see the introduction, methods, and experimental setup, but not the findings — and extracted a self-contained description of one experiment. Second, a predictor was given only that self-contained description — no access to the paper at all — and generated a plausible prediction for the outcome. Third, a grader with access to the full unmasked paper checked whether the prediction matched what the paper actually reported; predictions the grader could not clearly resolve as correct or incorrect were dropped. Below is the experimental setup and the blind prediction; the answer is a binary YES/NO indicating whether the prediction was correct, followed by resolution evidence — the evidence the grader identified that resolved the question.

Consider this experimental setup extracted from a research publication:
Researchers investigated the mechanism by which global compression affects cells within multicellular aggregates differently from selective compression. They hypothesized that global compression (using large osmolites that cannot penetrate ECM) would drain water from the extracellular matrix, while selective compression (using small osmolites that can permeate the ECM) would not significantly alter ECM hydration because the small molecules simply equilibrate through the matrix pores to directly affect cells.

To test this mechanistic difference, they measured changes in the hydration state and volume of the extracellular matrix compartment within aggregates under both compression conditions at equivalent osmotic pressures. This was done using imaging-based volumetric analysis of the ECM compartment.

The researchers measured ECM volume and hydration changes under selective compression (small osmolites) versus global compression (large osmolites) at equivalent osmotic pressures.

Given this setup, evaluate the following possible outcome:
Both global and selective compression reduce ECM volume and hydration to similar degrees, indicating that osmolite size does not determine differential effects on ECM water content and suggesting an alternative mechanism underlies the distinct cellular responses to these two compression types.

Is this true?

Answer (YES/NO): NO